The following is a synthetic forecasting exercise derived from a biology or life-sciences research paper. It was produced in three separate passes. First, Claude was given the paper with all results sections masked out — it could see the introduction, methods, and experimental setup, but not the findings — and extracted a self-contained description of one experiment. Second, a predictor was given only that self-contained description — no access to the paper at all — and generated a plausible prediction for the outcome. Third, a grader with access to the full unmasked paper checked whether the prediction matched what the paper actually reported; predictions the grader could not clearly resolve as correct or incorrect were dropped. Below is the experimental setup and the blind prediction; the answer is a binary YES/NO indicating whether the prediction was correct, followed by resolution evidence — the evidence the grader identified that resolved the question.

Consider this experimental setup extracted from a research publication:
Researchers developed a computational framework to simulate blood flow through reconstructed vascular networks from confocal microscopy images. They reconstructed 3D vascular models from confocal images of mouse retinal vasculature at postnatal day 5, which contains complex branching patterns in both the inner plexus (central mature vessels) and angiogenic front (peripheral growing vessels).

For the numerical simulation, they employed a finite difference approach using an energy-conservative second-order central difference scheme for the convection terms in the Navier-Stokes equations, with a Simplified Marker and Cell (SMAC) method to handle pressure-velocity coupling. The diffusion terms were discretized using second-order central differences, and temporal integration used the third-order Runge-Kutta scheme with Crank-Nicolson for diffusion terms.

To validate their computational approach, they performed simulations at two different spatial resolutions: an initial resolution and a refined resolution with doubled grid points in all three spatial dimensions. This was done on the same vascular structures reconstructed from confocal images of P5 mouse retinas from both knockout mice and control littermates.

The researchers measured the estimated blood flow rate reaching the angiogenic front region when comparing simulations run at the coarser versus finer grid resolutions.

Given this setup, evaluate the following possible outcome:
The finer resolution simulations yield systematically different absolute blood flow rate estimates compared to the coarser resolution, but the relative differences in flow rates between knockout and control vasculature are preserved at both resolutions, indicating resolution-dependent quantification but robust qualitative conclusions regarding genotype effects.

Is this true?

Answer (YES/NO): YES